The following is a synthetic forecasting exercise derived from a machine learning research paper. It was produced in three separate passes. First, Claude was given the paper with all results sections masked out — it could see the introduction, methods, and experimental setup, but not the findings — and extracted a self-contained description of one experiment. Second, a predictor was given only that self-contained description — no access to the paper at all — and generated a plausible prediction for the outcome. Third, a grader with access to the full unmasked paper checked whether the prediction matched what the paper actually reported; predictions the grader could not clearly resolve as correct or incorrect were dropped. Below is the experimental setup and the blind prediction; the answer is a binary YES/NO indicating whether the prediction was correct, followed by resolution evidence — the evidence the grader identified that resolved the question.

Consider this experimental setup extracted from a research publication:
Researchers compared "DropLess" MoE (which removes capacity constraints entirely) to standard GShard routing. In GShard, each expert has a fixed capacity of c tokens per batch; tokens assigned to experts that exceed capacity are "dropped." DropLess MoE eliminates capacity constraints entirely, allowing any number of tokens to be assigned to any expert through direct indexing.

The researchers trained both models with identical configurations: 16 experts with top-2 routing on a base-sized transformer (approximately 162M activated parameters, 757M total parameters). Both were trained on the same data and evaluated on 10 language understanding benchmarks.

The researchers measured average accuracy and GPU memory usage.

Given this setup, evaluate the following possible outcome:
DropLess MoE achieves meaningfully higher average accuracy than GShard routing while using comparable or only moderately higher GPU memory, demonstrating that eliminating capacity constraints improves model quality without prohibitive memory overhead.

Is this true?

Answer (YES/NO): NO